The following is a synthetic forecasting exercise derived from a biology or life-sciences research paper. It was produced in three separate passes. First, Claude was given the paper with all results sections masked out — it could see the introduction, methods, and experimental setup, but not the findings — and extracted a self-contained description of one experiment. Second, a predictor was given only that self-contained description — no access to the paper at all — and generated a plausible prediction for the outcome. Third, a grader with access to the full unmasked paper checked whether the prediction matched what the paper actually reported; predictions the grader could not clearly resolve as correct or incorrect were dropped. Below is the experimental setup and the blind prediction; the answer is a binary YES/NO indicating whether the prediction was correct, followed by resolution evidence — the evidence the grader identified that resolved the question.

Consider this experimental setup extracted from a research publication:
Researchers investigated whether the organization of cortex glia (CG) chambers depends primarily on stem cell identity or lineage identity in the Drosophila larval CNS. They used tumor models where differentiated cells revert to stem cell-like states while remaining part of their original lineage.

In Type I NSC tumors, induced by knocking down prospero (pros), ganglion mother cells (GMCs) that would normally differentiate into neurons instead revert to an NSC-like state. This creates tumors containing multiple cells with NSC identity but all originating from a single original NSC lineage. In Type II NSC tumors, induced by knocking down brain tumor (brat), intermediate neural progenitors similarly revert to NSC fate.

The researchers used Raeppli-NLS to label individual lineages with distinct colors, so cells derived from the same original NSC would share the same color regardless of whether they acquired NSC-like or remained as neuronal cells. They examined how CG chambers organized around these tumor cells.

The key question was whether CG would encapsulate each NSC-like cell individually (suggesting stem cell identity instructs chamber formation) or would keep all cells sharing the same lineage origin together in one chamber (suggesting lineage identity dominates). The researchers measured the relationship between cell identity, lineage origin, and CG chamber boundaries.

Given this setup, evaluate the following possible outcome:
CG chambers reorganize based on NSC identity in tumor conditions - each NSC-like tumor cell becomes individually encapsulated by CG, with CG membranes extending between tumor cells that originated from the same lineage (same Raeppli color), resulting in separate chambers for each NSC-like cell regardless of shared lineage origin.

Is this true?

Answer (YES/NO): NO